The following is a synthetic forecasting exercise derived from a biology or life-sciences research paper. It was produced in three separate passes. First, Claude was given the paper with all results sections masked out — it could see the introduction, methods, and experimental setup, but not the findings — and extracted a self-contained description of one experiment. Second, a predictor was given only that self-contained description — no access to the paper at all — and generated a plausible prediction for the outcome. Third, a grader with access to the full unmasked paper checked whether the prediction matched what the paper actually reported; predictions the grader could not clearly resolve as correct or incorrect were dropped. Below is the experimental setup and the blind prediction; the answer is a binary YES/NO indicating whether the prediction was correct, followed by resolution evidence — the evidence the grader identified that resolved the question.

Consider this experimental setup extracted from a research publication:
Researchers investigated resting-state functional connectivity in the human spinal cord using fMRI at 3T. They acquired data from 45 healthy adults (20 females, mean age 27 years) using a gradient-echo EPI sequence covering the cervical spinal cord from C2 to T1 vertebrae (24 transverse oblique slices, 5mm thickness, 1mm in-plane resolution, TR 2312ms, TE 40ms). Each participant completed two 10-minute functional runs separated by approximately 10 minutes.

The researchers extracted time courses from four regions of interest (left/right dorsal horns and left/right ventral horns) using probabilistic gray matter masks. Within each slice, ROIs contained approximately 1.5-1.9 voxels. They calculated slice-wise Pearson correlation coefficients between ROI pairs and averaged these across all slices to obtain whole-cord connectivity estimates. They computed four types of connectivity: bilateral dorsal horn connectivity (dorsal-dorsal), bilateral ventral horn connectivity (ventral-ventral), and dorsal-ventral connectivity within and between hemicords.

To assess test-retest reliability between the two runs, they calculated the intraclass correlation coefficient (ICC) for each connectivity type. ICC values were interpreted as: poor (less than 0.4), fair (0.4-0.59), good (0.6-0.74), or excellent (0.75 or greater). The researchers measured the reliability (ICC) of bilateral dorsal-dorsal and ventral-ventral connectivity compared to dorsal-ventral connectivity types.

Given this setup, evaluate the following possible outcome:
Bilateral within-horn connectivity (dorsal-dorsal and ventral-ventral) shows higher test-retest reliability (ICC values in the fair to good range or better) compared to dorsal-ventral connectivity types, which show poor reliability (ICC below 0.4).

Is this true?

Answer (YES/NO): YES